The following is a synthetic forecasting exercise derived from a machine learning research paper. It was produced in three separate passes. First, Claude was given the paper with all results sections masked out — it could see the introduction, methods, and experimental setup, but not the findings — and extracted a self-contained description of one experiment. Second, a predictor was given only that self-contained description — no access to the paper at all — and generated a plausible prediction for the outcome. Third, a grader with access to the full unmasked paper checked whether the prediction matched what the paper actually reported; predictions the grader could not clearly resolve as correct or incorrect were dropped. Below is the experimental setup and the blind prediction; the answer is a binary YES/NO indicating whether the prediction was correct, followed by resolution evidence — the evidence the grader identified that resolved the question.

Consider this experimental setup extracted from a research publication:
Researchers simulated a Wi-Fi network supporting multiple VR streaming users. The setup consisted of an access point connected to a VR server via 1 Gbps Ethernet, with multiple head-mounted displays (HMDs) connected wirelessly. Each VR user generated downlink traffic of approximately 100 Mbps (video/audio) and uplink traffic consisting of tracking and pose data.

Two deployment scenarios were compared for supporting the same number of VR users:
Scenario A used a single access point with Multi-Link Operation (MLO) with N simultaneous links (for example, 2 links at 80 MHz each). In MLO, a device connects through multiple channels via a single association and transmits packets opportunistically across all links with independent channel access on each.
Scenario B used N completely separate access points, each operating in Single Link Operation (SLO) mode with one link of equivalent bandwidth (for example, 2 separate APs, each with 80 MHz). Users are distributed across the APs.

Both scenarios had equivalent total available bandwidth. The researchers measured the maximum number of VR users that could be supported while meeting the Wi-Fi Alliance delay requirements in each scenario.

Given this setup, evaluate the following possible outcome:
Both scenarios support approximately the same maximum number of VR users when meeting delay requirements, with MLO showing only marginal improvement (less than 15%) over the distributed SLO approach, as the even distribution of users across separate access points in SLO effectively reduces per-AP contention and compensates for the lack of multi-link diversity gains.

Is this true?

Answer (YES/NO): NO